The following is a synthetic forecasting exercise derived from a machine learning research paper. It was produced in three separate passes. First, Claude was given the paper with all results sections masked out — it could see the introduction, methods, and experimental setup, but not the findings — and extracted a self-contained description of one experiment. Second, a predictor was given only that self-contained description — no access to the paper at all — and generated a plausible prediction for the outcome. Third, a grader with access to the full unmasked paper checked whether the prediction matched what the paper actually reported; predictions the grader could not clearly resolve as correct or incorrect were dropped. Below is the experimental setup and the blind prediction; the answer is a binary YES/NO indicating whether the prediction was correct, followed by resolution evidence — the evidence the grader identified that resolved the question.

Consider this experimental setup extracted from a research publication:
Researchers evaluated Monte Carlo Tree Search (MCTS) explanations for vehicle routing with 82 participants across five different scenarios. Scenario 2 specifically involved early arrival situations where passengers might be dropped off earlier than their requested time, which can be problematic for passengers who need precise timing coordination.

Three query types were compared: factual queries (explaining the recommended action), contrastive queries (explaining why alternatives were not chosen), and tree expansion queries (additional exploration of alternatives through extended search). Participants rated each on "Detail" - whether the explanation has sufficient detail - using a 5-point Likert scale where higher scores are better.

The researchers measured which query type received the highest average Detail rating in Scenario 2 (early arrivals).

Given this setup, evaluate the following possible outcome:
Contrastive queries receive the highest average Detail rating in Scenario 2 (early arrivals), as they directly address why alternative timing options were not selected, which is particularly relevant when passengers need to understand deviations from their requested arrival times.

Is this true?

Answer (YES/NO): YES